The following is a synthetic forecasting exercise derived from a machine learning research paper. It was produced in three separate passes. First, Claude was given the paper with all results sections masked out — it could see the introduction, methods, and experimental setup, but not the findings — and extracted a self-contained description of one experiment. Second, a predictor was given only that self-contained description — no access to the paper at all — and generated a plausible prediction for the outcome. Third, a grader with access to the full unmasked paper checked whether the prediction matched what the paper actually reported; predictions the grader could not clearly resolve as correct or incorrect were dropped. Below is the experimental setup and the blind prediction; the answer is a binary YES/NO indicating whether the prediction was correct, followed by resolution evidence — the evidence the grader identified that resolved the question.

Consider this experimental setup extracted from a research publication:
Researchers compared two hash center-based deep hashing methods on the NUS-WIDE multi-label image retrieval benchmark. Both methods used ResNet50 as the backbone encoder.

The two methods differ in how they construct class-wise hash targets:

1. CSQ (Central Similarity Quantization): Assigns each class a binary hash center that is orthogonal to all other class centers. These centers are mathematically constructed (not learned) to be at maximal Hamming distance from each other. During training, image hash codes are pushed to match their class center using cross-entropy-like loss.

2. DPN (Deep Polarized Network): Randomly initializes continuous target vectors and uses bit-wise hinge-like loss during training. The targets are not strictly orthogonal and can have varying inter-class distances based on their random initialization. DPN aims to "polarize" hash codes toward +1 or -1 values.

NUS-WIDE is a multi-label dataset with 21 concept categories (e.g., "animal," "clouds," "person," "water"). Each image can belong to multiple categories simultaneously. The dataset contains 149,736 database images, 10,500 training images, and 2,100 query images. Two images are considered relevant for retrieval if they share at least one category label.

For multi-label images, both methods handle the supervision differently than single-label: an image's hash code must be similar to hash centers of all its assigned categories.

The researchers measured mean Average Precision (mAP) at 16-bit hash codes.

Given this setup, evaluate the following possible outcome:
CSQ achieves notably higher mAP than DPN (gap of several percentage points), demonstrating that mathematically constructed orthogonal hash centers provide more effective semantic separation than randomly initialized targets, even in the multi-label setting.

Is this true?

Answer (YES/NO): NO